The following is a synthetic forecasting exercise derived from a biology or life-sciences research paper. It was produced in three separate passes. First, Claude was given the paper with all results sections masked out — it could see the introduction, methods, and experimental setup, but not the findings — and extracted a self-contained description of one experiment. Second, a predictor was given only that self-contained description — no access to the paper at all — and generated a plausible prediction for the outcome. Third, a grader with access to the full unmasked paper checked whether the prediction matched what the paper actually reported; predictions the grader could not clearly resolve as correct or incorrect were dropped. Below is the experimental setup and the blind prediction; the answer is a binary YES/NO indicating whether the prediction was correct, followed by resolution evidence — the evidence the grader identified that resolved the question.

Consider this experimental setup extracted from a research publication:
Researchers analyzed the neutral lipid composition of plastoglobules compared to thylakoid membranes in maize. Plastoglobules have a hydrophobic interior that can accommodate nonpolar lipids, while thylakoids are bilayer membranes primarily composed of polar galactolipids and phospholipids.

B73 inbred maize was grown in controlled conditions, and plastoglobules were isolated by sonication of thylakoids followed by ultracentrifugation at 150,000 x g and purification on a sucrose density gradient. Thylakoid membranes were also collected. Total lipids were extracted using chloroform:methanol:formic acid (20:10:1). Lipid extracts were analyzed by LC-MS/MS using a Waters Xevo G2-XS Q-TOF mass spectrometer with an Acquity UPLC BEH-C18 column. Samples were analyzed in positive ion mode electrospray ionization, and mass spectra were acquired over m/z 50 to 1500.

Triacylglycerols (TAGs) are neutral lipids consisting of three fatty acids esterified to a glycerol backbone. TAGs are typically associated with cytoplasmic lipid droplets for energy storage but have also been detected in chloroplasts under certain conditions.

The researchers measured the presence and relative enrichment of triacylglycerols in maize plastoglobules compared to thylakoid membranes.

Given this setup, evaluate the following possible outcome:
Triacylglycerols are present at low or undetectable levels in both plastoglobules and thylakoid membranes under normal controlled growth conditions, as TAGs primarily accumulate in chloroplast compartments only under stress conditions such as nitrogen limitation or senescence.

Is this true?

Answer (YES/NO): NO